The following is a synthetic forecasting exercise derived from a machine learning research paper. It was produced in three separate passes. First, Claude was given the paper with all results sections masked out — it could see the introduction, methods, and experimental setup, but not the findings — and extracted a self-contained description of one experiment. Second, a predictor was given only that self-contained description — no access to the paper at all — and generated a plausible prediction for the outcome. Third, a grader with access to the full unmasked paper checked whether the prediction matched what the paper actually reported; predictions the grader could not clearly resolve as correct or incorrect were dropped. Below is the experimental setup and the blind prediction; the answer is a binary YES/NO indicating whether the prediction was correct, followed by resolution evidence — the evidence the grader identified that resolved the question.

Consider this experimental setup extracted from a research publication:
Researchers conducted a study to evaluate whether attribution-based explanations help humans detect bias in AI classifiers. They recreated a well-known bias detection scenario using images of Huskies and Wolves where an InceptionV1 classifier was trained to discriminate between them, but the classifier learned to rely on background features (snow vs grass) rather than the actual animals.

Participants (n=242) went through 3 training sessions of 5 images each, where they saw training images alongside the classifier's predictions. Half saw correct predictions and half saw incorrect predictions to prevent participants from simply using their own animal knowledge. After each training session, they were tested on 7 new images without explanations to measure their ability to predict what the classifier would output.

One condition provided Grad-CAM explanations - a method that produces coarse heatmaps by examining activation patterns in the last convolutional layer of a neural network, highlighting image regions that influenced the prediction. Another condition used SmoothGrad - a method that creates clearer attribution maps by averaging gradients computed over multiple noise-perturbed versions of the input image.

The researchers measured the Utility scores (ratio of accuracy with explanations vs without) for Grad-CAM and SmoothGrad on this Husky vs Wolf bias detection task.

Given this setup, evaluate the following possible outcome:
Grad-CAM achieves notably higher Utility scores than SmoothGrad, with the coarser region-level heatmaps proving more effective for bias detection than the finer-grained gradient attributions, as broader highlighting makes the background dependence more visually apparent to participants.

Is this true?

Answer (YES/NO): YES